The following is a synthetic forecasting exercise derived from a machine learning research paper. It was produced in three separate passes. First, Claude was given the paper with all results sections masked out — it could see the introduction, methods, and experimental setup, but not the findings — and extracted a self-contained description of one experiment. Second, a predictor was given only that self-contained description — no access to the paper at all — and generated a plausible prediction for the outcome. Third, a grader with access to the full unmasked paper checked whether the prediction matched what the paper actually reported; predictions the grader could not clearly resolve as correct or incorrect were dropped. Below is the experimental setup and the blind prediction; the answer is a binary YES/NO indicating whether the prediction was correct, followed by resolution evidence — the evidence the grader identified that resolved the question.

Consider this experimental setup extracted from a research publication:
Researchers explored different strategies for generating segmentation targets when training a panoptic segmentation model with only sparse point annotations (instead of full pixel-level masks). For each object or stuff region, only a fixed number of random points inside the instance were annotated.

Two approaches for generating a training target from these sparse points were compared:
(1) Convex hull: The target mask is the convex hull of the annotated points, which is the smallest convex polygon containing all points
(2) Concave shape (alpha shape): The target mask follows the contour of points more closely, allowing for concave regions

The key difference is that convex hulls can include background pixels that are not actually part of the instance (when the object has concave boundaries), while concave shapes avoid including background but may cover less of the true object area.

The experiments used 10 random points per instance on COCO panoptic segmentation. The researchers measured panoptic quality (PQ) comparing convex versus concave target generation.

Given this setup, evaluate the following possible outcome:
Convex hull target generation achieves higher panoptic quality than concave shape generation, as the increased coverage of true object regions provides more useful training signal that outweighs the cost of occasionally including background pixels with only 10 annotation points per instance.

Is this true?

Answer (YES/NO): YES